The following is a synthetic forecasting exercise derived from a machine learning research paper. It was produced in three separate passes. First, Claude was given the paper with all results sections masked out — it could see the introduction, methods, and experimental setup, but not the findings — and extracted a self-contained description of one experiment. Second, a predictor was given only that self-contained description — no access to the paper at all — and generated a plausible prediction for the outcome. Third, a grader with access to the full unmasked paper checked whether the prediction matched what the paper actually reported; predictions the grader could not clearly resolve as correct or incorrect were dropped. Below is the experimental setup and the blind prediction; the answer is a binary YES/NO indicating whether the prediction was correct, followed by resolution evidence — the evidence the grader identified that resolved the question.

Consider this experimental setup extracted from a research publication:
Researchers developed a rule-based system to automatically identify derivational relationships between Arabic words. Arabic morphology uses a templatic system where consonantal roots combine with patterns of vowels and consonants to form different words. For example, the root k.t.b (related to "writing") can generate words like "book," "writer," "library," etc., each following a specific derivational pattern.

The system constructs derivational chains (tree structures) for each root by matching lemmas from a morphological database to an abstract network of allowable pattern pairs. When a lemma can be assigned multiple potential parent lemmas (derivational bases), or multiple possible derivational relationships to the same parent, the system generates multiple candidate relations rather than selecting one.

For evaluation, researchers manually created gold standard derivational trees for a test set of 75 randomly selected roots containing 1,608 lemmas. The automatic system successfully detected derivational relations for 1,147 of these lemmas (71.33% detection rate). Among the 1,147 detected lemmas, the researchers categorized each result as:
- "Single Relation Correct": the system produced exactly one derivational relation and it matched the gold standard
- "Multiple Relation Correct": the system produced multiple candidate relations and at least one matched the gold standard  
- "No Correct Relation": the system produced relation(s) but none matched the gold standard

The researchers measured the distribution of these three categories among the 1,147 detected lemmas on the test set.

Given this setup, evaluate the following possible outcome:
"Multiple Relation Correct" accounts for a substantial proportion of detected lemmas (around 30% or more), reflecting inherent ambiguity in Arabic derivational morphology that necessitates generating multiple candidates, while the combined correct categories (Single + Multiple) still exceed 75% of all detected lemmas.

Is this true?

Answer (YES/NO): NO